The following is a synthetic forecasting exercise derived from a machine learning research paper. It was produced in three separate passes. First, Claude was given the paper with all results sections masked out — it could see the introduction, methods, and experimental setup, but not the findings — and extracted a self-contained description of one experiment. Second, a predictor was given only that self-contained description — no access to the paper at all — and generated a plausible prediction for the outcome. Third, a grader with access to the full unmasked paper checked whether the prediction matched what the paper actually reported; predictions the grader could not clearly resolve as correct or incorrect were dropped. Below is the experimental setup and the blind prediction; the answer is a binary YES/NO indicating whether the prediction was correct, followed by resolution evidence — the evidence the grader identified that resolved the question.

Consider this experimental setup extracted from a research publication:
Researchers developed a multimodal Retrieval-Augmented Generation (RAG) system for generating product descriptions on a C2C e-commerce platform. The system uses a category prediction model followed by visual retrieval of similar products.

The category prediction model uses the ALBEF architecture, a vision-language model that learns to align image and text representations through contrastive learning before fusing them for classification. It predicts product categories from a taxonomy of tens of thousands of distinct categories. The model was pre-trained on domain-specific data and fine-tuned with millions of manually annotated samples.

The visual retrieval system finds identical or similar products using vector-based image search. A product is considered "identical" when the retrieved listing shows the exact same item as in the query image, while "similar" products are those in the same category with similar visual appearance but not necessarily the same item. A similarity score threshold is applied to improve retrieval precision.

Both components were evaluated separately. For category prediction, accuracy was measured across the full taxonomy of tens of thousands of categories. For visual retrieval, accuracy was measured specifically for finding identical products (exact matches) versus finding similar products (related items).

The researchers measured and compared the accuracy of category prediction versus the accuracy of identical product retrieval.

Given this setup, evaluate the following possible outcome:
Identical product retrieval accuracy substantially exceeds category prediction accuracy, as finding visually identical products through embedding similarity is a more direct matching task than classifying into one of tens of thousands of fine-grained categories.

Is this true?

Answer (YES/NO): NO